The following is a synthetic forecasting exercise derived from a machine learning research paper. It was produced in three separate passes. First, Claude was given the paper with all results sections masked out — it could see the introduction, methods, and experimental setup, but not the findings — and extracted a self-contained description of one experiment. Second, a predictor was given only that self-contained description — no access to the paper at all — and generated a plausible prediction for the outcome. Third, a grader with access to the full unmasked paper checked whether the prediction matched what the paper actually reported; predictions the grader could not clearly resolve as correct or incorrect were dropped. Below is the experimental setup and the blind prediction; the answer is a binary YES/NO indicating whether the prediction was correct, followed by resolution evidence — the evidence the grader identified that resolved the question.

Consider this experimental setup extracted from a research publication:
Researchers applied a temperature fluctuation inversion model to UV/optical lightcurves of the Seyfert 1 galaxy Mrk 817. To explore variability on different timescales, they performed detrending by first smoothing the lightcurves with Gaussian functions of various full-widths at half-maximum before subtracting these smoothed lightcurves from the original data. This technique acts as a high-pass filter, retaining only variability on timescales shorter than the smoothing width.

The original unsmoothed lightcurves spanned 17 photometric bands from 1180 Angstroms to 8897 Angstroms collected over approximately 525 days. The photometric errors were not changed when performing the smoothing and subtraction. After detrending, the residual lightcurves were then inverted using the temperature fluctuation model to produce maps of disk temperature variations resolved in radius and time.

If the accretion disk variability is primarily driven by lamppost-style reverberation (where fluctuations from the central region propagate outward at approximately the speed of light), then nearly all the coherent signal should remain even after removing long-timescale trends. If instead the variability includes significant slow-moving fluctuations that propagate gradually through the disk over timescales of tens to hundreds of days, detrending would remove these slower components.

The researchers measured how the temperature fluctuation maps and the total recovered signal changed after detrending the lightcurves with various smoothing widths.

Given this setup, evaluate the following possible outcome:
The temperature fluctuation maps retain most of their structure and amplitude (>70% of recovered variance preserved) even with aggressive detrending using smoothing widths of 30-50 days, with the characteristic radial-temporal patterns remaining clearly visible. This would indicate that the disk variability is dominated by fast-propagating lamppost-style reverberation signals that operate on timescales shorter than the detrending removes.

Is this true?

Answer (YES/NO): NO